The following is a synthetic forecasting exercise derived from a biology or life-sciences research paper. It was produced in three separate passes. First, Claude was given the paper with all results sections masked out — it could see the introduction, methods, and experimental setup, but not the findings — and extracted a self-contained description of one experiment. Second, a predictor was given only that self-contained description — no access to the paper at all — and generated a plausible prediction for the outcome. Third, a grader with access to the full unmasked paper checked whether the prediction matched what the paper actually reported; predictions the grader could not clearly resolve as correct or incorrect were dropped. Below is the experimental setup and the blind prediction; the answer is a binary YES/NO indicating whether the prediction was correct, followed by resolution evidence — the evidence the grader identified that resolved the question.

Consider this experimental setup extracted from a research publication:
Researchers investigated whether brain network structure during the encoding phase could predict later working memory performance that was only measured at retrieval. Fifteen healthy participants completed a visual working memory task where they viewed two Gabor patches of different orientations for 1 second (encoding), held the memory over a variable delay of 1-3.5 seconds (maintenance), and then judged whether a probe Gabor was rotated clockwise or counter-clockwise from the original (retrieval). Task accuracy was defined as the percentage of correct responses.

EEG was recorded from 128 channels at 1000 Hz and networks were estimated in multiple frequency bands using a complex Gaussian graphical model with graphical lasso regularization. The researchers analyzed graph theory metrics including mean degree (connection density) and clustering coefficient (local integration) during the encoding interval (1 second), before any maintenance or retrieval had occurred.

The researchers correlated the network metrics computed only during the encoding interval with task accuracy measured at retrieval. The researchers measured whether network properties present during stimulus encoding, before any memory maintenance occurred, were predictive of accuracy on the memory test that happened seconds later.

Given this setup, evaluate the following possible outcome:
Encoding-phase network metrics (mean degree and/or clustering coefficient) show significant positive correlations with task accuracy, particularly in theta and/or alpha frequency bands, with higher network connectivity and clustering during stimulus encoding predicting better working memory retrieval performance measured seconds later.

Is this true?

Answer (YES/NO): NO